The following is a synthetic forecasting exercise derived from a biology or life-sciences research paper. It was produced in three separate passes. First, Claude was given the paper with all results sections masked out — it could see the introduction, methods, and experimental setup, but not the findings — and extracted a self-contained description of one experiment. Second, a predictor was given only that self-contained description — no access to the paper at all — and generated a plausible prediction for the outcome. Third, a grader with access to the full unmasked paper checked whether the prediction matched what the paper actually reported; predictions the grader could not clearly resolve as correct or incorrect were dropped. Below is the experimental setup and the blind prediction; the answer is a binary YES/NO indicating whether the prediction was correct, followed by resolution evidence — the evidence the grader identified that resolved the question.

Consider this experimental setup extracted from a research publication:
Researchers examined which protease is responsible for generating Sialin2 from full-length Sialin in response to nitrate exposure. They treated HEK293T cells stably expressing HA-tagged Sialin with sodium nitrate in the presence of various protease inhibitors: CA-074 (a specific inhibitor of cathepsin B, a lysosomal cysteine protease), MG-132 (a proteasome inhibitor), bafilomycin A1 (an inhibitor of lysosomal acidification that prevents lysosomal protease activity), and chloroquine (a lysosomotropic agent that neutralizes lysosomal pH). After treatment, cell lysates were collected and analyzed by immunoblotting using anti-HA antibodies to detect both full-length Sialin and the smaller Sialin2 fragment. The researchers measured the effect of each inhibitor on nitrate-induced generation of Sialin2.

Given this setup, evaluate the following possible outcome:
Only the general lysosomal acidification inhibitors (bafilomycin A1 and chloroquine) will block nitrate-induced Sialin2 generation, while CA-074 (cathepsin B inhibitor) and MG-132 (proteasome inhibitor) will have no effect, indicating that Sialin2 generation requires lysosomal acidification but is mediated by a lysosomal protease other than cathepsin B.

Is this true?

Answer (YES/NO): NO